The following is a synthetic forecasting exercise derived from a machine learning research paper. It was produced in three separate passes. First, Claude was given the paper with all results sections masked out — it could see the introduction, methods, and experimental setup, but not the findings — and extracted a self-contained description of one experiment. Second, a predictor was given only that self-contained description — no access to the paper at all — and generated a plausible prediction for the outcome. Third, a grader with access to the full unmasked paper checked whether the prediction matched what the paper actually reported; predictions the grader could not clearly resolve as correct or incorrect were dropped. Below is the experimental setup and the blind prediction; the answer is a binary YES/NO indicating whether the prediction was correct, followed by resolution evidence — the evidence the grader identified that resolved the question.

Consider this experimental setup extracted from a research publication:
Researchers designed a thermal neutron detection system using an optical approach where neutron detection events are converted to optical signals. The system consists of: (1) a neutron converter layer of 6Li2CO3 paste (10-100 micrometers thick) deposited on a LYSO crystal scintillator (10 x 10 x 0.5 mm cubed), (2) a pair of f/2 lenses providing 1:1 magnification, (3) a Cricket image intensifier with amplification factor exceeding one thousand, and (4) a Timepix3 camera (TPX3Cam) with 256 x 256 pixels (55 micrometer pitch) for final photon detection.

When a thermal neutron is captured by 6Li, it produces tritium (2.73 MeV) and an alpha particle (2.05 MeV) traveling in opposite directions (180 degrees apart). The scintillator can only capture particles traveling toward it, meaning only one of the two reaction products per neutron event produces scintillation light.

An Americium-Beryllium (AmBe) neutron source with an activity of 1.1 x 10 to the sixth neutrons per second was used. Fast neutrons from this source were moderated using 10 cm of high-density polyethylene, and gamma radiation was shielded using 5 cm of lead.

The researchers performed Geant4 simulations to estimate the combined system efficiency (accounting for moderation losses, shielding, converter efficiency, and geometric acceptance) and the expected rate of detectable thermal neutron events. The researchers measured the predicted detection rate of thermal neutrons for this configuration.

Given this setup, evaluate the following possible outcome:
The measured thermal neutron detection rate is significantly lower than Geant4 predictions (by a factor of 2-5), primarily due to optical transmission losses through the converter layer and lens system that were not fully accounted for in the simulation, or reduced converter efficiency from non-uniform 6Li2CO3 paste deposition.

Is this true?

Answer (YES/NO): NO